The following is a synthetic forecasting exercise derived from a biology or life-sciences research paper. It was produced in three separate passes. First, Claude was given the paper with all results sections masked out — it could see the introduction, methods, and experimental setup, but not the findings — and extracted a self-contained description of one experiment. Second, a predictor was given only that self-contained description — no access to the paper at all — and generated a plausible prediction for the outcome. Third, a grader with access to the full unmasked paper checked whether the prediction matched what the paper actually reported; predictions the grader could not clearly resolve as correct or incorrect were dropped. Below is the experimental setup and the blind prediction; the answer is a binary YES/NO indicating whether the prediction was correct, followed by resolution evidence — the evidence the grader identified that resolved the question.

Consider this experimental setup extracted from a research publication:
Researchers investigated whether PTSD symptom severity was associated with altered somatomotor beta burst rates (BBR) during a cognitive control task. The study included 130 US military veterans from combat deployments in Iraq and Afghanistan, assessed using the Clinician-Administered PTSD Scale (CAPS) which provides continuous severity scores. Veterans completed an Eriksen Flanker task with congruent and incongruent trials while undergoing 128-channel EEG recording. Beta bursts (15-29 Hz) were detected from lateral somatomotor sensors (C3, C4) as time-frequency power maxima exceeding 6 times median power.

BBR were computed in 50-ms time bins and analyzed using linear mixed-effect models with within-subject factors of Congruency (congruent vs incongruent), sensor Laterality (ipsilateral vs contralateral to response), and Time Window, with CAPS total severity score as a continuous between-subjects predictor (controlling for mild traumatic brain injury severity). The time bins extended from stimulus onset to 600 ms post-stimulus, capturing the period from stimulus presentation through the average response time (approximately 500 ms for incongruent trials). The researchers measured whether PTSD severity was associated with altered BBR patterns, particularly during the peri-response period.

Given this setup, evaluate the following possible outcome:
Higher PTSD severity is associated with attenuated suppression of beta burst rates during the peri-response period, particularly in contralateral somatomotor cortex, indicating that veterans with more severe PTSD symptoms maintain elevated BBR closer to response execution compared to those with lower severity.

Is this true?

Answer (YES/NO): YES